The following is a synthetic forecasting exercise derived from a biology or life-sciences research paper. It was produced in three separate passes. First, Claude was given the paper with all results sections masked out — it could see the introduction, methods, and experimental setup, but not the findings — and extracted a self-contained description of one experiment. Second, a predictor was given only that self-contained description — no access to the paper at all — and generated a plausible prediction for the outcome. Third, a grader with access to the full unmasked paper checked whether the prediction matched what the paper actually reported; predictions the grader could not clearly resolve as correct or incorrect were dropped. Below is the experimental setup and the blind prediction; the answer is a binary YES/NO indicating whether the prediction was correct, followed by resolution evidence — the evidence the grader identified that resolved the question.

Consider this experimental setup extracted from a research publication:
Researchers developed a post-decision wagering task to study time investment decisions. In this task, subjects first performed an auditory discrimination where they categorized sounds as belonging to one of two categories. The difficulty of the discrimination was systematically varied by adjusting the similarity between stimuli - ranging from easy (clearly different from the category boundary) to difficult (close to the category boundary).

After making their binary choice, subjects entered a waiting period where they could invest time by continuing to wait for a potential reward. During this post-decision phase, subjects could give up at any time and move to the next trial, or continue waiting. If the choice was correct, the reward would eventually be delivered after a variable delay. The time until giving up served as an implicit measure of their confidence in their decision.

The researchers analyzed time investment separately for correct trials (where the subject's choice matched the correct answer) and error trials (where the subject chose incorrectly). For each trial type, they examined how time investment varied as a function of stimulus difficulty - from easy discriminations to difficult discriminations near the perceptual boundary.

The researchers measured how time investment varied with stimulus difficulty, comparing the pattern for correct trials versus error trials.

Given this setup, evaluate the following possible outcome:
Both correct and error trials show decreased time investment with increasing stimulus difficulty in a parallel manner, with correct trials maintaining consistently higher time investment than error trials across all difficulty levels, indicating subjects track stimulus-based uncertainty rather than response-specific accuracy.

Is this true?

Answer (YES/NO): NO